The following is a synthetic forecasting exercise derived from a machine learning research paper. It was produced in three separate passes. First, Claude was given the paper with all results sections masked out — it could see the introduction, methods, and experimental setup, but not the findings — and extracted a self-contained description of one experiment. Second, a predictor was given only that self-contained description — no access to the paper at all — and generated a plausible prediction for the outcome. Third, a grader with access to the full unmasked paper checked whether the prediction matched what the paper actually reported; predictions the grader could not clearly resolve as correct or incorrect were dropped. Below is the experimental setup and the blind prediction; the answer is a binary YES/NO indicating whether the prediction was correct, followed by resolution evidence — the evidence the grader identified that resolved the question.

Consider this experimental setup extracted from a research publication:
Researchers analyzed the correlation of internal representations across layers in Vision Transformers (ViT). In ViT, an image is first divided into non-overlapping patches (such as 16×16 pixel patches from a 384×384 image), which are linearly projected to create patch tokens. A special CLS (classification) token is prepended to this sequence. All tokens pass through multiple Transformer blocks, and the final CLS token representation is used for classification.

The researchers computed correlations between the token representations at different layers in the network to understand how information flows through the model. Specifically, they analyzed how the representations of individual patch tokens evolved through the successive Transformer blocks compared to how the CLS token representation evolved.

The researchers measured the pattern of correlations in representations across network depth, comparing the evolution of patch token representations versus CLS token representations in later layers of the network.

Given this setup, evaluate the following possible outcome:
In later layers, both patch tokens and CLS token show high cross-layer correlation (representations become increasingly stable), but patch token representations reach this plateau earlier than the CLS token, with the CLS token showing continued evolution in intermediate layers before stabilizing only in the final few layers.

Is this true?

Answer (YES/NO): NO